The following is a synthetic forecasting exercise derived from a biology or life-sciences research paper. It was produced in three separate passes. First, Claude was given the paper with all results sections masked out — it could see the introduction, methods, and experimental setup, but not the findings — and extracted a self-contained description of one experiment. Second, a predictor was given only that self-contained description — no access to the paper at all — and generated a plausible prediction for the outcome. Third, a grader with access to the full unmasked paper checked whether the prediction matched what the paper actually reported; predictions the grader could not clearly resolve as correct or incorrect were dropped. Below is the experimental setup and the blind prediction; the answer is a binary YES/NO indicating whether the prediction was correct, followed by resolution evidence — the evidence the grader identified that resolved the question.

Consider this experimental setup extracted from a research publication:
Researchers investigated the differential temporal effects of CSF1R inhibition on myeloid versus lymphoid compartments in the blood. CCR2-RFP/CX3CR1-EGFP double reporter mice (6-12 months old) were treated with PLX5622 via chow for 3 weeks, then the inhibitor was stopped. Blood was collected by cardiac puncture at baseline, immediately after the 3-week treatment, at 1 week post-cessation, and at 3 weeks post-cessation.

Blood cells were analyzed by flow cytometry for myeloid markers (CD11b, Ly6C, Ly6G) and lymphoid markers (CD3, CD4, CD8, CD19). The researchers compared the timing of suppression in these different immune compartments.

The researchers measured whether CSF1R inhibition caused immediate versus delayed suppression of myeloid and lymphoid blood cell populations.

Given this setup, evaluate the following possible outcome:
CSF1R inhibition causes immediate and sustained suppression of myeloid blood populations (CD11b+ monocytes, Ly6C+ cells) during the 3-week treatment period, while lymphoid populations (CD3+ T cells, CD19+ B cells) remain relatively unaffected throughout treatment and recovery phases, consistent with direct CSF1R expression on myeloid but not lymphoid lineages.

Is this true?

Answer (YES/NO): NO